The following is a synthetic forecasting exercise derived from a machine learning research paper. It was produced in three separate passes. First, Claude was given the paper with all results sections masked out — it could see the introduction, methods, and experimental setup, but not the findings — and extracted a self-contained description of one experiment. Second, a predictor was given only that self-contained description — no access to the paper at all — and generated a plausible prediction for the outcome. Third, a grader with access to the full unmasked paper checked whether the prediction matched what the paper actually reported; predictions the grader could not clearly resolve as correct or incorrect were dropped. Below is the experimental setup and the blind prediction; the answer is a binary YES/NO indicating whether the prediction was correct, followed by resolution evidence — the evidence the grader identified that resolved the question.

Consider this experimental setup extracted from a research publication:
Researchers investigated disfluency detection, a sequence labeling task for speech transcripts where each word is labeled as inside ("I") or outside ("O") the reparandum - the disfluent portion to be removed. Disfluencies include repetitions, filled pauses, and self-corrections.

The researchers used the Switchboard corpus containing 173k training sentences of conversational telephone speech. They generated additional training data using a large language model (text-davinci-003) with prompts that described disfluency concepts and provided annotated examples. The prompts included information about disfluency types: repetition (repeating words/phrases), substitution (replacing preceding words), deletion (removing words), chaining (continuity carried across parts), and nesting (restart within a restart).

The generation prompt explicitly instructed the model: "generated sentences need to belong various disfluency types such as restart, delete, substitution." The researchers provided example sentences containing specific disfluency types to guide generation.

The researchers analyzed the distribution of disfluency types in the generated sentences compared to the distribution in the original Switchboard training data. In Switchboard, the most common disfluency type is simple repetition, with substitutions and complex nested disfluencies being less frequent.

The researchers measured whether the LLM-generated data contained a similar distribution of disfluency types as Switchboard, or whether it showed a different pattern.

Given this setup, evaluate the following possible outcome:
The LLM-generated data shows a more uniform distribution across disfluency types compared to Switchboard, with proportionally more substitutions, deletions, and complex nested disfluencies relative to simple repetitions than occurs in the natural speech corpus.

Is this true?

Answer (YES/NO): YES